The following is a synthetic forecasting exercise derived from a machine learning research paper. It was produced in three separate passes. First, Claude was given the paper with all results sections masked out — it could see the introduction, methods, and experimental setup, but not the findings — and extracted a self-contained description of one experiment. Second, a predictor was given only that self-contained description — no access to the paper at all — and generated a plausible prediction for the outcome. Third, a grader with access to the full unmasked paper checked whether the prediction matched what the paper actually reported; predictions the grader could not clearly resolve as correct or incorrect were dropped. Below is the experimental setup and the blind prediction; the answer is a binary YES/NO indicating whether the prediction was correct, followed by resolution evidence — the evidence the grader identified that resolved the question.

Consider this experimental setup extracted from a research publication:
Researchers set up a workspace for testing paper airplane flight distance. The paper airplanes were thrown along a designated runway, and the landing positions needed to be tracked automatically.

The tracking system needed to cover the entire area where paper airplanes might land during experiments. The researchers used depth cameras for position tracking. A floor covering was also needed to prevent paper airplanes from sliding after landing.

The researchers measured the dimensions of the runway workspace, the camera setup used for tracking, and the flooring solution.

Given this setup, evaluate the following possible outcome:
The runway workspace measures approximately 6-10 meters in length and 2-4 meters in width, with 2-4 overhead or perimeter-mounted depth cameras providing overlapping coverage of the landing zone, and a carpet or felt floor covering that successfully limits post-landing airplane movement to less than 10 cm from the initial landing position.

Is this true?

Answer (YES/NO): NO